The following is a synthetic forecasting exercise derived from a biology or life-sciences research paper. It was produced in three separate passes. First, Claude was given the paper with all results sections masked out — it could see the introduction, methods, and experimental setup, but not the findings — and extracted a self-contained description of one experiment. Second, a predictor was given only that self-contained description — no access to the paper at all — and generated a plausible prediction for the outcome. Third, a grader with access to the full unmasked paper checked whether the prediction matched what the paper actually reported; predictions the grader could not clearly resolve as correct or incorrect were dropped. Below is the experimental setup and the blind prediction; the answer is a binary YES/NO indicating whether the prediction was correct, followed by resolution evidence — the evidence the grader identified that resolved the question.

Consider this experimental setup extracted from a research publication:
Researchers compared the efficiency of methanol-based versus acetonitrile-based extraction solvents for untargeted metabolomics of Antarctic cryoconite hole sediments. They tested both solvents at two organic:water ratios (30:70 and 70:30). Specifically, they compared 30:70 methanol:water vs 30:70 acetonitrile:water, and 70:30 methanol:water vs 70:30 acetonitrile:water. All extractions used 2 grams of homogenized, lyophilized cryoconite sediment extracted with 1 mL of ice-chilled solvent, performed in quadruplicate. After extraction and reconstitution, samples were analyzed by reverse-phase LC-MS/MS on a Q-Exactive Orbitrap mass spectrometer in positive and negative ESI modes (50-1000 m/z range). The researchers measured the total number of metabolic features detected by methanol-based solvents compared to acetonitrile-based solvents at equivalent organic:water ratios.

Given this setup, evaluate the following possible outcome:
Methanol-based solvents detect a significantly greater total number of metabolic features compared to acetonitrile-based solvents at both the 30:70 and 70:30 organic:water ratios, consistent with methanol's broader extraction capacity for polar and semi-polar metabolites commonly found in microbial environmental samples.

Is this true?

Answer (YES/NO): NO